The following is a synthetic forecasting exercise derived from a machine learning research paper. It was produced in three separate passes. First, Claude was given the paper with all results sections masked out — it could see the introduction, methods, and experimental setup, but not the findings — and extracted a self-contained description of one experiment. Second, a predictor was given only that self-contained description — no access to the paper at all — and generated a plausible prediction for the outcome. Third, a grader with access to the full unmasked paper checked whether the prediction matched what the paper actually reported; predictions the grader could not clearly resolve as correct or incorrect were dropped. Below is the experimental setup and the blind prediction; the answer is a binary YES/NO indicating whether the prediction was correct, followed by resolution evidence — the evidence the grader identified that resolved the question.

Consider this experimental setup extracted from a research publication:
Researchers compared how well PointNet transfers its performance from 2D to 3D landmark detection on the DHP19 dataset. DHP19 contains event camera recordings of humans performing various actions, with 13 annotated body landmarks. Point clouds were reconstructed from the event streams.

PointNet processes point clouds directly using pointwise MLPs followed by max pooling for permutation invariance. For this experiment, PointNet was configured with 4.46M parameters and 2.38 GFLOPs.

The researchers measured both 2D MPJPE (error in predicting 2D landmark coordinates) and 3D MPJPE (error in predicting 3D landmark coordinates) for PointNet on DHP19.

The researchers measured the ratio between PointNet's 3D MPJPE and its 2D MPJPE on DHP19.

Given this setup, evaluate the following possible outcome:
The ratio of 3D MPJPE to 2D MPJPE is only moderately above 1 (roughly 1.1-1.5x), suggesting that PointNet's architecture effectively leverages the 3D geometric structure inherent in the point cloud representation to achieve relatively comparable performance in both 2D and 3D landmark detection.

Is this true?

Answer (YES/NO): NO